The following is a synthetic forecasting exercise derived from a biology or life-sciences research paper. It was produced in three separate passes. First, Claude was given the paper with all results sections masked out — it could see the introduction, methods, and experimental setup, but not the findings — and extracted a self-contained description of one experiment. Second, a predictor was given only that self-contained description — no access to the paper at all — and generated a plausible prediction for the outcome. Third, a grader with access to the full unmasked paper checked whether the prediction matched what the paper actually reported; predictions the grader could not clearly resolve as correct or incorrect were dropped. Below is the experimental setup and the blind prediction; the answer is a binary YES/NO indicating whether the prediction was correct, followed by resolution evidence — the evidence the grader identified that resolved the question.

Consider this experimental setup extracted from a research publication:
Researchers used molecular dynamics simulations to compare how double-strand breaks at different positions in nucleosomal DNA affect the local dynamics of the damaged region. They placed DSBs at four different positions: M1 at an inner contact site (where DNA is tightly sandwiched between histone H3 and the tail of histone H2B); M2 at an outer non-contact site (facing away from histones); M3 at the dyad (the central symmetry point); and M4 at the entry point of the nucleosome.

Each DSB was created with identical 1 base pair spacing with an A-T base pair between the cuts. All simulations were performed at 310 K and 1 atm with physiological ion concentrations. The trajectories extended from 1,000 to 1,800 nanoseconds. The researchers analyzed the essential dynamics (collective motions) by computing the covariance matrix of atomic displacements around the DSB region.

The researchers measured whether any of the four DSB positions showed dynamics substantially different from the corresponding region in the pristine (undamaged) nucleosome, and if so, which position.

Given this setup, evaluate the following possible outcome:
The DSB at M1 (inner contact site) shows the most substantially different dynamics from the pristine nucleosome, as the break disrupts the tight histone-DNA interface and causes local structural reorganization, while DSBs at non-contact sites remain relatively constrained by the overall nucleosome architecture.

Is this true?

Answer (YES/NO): YES